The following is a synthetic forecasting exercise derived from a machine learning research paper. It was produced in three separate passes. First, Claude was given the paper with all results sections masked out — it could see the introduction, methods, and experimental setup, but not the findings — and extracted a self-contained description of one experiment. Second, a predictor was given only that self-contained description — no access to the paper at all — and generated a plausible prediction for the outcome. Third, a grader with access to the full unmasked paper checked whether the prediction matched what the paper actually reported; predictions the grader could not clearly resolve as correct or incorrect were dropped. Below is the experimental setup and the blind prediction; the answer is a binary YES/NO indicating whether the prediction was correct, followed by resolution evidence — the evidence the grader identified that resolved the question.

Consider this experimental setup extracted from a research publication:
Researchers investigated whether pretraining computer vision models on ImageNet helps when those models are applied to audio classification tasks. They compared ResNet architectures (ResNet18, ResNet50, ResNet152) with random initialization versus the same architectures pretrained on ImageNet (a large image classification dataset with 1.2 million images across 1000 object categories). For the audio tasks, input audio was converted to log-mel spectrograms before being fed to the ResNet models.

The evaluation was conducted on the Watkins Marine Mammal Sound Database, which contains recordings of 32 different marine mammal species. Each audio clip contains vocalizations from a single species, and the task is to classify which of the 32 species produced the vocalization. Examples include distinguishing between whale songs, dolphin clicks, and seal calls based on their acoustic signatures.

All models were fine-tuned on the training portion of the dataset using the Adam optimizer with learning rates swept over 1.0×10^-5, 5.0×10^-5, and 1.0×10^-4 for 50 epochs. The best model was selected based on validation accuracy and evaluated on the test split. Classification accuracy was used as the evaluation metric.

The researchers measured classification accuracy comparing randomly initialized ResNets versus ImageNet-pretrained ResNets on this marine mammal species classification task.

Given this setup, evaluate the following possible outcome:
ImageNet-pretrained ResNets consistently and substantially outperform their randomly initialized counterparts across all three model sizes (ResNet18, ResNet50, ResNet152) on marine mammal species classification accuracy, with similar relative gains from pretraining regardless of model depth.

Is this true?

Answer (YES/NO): NO